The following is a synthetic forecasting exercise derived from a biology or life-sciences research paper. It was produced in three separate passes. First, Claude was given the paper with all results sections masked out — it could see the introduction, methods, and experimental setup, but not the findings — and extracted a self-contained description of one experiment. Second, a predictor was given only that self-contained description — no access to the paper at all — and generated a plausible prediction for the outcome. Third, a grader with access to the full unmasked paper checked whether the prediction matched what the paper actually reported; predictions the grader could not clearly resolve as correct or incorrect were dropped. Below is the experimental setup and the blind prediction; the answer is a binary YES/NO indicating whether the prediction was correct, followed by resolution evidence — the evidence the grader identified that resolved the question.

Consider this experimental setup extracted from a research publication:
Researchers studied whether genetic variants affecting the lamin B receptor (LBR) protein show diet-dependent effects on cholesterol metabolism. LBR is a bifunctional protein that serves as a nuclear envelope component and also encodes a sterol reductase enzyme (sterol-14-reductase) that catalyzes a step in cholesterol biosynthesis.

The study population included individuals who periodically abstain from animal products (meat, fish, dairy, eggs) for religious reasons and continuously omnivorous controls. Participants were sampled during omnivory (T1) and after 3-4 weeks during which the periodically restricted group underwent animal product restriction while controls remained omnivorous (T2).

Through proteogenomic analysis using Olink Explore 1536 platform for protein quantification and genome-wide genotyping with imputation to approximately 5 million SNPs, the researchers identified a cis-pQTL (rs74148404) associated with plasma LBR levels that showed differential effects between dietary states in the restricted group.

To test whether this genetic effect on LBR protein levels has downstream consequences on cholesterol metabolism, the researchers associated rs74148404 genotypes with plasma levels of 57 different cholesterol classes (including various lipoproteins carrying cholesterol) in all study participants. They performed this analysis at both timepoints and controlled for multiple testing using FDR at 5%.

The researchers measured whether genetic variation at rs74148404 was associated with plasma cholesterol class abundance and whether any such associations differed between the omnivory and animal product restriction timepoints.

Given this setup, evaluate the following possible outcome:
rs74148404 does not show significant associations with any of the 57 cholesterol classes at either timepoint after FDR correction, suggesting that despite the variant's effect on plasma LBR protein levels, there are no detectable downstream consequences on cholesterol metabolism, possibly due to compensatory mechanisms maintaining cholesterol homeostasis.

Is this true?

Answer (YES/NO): NO